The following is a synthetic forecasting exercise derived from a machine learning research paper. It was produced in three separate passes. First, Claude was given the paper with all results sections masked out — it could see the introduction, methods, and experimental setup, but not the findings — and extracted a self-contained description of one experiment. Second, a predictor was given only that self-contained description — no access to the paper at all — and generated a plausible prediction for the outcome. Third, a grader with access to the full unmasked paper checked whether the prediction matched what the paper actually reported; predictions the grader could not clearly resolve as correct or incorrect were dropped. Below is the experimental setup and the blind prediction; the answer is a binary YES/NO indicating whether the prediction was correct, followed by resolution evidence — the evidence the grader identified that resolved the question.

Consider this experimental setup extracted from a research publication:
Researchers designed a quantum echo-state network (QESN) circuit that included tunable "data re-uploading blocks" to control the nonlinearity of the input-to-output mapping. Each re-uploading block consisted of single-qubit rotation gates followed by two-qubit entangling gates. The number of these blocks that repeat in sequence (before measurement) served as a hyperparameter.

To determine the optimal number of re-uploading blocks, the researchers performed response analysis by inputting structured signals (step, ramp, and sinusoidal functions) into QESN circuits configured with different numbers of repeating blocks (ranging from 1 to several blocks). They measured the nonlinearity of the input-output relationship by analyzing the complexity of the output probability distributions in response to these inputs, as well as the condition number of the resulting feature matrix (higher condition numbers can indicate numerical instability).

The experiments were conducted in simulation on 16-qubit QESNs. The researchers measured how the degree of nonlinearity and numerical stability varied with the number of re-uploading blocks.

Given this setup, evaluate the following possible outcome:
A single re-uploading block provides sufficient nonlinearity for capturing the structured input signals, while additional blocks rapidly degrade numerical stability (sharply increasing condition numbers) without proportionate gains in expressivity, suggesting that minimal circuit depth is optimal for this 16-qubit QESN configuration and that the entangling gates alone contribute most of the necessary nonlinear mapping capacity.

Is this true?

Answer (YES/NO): NO